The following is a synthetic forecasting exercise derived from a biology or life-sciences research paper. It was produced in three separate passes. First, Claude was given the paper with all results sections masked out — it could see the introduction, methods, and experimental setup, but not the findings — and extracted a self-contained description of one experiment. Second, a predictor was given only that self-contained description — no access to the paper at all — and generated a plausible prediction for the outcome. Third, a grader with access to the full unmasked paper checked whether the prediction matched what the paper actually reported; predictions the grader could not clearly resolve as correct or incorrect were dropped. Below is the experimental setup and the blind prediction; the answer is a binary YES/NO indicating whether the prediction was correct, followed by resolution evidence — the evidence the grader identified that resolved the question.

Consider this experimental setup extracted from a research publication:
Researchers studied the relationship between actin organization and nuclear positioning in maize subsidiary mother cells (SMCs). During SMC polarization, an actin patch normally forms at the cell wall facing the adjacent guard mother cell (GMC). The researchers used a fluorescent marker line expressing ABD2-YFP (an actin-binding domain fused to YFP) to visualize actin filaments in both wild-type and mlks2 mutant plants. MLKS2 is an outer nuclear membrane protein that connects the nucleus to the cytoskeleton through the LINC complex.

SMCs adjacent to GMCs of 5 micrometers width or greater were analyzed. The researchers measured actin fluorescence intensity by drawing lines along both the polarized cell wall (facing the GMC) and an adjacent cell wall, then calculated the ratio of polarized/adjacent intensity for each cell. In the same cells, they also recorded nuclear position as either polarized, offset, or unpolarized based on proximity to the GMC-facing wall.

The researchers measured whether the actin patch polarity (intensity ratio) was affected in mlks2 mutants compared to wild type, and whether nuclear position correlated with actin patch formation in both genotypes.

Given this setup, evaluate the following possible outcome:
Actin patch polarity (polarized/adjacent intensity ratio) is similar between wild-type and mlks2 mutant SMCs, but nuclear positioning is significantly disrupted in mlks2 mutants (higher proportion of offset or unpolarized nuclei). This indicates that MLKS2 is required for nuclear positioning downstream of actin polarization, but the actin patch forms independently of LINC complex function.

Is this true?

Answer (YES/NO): YES